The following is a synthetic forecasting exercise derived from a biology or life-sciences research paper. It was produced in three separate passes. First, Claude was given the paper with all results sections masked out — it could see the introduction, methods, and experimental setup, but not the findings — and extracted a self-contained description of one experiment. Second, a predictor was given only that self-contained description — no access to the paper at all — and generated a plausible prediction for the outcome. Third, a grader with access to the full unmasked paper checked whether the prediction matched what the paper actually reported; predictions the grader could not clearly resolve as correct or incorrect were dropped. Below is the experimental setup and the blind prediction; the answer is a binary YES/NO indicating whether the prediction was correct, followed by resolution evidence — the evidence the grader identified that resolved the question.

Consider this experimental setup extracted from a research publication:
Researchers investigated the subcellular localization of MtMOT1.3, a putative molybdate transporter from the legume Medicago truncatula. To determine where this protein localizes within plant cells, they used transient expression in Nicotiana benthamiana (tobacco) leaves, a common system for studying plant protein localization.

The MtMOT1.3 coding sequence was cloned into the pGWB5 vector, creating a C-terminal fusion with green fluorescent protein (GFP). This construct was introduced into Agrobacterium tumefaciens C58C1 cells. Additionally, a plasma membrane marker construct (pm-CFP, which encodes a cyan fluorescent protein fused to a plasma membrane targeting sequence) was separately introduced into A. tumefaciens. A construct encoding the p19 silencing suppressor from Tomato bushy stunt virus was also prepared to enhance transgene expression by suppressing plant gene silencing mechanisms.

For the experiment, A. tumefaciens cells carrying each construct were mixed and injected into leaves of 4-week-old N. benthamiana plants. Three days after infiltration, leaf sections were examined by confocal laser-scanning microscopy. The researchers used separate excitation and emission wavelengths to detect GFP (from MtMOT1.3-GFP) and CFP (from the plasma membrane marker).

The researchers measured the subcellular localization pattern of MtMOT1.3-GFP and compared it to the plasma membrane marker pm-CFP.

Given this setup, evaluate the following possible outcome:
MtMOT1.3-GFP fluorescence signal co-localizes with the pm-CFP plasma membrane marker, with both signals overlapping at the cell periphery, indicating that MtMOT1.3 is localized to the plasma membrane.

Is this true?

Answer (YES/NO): YES